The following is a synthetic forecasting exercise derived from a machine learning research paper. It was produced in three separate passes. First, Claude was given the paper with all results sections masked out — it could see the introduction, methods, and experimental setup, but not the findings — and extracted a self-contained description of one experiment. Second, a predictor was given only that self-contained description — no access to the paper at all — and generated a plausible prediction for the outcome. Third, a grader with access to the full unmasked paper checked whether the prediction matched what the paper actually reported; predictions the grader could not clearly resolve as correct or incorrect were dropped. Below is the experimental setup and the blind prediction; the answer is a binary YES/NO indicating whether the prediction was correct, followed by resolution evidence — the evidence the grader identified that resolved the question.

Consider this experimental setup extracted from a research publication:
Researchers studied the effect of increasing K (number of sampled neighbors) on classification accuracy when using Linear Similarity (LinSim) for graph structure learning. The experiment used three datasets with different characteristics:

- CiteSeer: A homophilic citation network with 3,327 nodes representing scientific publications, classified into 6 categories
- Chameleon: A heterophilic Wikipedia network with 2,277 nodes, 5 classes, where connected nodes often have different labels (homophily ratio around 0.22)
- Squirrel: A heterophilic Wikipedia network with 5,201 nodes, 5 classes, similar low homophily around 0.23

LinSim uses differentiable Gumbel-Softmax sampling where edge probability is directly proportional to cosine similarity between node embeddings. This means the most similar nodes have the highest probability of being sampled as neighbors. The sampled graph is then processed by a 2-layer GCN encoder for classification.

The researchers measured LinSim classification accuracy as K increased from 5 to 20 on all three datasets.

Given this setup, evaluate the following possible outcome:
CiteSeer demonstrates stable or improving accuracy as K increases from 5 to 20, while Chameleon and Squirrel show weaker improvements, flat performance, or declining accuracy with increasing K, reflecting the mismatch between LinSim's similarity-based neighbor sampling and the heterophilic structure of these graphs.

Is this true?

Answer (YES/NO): NO